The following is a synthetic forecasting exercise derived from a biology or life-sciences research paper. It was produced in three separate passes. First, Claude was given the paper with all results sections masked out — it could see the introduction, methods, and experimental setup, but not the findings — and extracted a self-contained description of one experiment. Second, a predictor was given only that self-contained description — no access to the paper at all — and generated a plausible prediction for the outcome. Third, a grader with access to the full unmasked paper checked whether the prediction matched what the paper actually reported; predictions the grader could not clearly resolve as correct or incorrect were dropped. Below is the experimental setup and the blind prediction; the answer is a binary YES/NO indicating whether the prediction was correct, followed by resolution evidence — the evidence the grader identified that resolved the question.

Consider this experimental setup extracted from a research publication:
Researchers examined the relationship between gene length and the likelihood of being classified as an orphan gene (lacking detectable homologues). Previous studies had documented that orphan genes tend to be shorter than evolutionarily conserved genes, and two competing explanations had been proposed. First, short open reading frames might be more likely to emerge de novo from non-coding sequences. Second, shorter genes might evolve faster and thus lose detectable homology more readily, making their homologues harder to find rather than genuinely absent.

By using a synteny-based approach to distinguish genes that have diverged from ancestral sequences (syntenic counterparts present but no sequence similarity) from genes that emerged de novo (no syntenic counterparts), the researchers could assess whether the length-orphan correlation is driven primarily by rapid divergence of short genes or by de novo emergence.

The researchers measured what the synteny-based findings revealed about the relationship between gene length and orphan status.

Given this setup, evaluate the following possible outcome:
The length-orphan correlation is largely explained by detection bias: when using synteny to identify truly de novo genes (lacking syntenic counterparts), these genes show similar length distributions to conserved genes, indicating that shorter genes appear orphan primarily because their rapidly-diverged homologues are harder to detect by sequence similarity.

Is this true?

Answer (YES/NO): NO